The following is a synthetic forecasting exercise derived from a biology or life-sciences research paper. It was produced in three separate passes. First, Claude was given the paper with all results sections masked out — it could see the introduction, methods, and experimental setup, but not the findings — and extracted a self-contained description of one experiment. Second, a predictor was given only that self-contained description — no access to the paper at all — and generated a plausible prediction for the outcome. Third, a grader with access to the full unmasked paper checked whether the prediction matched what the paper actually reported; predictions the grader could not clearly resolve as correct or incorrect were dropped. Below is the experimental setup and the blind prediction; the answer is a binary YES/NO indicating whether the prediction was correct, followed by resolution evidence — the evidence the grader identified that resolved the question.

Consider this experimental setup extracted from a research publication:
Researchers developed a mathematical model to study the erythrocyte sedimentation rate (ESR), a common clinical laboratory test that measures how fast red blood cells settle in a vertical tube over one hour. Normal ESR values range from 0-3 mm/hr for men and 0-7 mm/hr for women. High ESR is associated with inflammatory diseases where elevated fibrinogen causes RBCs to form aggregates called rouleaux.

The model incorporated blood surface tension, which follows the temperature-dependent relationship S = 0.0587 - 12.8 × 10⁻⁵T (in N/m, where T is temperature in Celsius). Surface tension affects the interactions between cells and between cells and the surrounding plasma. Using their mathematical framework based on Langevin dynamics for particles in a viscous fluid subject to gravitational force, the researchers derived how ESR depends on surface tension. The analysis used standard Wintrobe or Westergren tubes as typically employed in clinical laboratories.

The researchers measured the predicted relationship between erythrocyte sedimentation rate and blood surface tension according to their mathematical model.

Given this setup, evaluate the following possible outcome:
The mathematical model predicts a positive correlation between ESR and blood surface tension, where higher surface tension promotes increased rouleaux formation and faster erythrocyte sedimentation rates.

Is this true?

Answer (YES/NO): NO